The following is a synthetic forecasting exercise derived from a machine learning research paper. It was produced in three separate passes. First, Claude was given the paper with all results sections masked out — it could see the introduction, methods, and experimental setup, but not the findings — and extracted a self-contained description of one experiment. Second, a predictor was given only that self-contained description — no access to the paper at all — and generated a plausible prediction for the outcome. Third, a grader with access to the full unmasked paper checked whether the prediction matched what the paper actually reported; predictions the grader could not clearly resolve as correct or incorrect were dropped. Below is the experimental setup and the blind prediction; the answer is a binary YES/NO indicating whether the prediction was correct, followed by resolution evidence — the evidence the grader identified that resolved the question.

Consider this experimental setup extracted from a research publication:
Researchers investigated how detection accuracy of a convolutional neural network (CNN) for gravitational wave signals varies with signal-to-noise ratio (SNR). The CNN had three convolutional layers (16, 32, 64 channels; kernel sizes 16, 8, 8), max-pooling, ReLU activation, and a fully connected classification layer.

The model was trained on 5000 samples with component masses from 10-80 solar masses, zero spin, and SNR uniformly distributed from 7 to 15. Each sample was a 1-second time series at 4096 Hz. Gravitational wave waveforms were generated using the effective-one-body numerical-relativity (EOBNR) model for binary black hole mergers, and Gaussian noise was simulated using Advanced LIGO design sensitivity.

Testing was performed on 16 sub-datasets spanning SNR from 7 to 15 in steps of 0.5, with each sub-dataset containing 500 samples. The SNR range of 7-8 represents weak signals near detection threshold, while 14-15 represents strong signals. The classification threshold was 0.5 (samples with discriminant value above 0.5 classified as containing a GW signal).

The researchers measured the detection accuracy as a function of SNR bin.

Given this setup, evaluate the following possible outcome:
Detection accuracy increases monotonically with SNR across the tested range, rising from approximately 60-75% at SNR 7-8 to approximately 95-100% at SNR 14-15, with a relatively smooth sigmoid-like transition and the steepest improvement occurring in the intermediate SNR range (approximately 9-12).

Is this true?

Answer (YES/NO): NO